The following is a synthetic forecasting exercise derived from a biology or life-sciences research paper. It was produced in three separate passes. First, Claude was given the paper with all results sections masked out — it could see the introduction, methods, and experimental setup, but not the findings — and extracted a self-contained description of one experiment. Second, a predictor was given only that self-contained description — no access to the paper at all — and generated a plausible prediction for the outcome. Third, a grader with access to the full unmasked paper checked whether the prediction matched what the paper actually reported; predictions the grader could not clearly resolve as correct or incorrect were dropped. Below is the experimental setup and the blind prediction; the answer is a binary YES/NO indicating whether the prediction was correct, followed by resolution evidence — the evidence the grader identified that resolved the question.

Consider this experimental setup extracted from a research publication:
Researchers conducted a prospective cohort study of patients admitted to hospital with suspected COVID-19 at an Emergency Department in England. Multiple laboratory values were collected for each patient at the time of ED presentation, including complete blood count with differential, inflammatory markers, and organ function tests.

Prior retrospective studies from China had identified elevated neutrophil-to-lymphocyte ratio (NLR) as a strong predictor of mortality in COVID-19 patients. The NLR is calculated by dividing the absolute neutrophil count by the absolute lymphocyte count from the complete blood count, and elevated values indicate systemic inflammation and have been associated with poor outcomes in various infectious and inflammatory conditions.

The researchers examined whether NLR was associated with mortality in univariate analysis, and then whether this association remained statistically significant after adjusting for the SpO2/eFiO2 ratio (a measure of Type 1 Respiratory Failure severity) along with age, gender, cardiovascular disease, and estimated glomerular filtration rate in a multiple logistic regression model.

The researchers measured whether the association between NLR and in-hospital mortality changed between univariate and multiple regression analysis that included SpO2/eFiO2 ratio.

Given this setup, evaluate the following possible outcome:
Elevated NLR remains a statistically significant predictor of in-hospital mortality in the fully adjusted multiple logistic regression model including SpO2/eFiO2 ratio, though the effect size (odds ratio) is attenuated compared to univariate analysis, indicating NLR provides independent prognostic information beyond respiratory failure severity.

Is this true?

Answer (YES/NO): NO